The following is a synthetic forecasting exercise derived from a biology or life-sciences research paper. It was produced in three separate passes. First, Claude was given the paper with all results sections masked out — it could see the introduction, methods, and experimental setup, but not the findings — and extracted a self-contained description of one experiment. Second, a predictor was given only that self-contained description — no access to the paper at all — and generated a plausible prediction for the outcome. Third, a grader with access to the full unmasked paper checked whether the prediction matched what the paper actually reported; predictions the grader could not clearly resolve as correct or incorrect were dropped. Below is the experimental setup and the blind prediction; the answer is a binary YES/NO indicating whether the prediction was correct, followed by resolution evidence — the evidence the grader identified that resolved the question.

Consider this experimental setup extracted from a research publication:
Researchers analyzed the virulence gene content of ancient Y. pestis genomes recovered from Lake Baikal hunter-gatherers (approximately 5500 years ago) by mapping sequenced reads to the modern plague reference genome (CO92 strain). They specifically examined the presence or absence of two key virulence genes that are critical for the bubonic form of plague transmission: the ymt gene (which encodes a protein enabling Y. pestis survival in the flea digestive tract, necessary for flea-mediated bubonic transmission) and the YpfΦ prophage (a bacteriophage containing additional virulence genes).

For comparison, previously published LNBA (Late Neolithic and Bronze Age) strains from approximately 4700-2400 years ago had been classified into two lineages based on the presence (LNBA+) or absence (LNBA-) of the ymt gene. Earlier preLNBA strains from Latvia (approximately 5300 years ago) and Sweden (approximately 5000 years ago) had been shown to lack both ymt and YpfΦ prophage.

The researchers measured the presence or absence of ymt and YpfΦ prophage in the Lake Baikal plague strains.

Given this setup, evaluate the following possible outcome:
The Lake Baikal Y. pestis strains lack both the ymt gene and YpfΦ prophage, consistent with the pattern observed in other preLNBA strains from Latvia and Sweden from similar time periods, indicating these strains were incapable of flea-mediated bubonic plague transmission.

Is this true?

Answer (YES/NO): YES